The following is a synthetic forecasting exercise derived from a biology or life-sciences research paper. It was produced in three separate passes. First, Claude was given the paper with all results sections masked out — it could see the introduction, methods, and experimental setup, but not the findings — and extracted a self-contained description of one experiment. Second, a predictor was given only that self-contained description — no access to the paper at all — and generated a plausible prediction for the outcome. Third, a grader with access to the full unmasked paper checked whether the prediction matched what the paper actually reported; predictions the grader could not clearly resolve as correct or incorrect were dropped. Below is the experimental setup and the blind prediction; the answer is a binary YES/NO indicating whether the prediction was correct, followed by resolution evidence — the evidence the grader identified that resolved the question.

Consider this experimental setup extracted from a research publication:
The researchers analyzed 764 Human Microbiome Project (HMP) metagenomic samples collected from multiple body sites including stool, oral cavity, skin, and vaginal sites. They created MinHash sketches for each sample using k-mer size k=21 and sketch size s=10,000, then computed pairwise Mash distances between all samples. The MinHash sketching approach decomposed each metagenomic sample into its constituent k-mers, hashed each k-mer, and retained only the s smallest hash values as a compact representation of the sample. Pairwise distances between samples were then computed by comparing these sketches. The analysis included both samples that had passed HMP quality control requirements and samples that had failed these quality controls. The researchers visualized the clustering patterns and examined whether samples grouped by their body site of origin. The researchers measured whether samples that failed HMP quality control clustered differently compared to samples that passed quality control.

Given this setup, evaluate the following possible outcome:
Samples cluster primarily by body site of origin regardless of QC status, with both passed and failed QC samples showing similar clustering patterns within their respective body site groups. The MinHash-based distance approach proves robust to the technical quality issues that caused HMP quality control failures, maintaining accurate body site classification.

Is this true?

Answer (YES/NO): NO